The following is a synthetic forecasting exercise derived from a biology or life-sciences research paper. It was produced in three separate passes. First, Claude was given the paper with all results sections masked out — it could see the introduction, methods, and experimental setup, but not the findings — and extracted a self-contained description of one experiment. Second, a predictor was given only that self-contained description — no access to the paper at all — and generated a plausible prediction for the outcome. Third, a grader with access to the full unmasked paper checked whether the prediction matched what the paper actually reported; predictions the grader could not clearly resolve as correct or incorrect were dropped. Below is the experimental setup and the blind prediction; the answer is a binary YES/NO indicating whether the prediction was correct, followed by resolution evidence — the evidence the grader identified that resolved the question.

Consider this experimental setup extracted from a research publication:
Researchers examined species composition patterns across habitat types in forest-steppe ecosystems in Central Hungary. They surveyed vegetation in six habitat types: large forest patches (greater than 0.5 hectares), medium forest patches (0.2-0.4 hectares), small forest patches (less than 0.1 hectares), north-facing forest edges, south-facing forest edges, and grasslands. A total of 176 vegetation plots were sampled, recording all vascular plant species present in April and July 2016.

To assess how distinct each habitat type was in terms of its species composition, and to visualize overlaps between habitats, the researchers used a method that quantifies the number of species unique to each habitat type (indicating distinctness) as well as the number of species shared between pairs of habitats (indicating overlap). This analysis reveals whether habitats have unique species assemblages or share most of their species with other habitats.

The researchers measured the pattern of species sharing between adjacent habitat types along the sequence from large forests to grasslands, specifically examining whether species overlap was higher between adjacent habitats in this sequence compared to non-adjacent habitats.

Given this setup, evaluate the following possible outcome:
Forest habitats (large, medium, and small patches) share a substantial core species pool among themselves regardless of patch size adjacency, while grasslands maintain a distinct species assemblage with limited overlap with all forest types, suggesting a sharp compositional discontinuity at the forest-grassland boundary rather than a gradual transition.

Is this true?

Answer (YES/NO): NO